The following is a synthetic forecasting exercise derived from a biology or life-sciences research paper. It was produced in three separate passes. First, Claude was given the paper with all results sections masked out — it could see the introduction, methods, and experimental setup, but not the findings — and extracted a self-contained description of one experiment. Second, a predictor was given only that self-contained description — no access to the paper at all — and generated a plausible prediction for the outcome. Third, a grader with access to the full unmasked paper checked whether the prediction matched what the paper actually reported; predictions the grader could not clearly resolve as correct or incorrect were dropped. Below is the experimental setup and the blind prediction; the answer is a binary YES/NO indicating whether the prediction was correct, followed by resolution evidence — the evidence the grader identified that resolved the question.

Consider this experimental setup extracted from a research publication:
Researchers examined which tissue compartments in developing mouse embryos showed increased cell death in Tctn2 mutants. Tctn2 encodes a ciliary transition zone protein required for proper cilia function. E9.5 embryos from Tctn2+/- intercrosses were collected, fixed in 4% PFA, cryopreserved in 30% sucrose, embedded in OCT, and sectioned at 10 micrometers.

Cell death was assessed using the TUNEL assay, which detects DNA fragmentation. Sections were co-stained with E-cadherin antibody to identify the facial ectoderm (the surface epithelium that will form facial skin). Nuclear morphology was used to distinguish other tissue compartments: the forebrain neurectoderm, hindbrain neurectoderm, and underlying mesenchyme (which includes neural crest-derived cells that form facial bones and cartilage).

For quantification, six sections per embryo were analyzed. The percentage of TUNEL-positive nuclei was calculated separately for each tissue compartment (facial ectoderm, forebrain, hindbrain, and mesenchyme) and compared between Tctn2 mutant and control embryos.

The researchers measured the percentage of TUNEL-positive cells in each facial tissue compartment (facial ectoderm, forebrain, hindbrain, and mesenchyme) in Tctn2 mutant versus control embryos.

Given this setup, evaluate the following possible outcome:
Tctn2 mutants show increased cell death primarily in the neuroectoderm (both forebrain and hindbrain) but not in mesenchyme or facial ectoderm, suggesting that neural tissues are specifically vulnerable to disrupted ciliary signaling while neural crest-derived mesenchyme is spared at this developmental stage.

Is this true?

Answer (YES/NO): NO